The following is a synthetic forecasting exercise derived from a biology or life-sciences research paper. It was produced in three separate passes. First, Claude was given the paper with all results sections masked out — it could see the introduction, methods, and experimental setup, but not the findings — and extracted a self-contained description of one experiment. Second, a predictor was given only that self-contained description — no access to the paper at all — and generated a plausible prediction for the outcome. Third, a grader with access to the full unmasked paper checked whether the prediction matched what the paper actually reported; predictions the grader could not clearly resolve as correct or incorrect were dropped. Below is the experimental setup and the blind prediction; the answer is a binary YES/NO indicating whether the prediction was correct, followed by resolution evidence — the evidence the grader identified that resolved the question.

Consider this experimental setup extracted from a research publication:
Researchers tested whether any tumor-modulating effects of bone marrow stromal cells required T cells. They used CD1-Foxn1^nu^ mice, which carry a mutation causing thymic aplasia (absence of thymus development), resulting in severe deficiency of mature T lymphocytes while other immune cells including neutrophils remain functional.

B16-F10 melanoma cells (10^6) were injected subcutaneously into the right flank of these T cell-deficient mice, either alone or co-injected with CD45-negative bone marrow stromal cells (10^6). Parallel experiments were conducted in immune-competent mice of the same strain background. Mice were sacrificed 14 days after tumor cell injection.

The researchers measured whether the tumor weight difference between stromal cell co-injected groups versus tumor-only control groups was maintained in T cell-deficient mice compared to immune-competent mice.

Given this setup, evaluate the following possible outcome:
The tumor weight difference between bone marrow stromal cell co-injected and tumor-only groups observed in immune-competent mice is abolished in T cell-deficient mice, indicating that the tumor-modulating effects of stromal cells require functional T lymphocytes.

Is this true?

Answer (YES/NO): NO